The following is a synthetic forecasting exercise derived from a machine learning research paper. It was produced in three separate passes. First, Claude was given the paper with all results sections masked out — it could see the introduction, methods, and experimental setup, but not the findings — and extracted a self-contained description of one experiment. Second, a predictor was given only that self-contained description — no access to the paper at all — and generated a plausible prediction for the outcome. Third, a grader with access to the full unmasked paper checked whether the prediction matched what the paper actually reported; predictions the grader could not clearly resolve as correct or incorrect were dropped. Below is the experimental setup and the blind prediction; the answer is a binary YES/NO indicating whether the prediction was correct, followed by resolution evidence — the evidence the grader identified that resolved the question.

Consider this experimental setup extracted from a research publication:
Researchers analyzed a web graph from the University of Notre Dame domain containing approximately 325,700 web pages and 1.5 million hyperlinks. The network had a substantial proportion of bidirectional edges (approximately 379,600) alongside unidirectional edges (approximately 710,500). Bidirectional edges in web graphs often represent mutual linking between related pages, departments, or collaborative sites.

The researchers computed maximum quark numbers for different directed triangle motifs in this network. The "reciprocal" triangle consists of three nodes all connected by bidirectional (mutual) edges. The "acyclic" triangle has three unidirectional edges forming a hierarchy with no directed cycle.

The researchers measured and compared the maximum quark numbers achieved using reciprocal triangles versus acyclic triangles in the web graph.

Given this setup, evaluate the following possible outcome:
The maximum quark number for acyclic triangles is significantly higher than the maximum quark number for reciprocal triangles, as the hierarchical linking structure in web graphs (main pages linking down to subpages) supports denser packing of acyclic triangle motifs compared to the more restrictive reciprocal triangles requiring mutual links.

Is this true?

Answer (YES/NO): NO